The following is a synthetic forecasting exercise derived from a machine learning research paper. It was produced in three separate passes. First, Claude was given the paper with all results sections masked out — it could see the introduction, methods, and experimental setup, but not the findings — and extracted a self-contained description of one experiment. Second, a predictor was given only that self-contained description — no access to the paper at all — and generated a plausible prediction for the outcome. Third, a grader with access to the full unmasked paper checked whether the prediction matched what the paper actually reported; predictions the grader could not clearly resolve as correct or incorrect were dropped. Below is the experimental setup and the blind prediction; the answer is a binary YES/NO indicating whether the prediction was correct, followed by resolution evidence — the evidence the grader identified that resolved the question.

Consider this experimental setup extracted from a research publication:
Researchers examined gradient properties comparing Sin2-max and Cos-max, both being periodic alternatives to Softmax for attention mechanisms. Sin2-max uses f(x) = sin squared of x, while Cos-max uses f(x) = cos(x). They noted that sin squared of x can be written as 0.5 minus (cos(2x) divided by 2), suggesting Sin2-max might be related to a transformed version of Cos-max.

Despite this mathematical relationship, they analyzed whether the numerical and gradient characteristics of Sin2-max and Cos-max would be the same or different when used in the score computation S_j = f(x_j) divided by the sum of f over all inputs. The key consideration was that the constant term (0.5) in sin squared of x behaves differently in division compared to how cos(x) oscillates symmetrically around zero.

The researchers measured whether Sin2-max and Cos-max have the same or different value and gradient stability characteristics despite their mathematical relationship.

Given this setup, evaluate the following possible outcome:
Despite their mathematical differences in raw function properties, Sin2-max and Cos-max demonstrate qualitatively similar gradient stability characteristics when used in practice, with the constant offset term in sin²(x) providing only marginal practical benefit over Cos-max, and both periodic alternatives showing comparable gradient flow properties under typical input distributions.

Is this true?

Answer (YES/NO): NO